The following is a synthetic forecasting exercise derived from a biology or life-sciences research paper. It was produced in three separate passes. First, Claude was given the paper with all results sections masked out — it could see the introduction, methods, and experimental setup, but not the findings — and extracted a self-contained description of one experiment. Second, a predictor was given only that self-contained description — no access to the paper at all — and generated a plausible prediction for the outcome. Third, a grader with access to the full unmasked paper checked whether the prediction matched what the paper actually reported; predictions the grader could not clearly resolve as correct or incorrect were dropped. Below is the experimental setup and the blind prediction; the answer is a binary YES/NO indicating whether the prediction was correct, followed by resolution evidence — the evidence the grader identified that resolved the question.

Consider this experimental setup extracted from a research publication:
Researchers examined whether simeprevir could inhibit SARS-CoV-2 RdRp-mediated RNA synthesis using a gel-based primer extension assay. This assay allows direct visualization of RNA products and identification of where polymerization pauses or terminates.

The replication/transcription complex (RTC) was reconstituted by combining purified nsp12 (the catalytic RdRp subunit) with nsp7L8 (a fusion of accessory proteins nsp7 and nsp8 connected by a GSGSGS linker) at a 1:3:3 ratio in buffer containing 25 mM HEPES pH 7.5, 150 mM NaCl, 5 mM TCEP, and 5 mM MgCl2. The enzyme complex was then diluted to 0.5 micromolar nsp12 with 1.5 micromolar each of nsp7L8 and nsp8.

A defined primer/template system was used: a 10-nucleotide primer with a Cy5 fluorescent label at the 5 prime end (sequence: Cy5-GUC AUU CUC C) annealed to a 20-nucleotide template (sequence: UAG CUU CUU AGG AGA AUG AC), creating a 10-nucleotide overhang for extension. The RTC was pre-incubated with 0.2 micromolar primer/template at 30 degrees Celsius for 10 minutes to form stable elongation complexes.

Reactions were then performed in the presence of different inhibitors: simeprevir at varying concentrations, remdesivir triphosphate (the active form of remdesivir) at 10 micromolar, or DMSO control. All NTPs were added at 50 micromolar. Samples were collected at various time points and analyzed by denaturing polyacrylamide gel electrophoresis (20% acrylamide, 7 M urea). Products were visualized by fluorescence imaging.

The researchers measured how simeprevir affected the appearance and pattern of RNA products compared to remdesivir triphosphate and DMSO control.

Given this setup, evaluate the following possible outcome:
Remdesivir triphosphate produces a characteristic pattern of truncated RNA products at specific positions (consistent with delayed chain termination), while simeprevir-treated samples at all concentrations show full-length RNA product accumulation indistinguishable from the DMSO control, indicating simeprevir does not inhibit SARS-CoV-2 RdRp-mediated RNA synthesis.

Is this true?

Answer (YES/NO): NO